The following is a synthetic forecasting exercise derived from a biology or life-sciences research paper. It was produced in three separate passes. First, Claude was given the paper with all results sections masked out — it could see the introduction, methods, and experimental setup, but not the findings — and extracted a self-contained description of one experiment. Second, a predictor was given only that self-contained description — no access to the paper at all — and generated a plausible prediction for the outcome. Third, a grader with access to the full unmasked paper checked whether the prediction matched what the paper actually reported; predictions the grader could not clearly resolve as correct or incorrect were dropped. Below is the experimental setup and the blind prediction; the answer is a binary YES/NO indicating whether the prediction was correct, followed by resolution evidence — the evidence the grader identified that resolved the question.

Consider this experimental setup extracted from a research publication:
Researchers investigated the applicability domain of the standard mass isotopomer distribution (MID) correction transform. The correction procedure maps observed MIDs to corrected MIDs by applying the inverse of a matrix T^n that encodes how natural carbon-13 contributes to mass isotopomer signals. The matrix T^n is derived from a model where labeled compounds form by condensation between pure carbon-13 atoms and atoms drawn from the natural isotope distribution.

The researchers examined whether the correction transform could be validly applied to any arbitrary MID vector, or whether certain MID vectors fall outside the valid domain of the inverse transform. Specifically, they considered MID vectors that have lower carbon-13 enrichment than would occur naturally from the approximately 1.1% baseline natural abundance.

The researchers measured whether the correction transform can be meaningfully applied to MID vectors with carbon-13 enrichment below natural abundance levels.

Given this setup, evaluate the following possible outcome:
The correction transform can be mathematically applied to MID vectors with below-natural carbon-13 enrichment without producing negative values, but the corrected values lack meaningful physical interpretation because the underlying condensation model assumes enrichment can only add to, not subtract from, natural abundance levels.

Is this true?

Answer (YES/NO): NO